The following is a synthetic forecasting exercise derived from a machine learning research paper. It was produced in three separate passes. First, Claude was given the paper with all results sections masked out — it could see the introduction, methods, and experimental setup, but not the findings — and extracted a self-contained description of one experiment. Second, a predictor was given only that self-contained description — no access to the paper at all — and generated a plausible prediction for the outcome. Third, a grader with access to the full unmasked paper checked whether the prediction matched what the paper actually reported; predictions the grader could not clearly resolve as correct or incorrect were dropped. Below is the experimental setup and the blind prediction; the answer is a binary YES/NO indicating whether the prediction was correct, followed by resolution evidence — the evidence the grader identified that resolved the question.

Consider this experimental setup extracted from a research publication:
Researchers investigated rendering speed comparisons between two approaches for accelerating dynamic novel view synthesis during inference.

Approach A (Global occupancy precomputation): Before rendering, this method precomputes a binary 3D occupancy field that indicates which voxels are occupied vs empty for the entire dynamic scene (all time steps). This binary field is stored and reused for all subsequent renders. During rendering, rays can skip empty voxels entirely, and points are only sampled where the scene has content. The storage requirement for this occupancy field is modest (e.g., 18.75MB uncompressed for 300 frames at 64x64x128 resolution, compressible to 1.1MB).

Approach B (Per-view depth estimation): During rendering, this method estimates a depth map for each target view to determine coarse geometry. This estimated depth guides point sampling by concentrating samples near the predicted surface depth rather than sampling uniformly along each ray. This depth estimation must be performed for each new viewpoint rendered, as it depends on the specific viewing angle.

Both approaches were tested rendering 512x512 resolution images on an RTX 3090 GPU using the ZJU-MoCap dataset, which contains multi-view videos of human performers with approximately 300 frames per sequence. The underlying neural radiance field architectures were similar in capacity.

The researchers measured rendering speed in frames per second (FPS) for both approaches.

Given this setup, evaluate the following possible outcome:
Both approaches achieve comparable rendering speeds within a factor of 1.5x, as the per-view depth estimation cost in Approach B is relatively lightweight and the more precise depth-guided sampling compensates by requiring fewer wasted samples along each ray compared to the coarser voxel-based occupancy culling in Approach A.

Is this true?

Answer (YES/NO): NO